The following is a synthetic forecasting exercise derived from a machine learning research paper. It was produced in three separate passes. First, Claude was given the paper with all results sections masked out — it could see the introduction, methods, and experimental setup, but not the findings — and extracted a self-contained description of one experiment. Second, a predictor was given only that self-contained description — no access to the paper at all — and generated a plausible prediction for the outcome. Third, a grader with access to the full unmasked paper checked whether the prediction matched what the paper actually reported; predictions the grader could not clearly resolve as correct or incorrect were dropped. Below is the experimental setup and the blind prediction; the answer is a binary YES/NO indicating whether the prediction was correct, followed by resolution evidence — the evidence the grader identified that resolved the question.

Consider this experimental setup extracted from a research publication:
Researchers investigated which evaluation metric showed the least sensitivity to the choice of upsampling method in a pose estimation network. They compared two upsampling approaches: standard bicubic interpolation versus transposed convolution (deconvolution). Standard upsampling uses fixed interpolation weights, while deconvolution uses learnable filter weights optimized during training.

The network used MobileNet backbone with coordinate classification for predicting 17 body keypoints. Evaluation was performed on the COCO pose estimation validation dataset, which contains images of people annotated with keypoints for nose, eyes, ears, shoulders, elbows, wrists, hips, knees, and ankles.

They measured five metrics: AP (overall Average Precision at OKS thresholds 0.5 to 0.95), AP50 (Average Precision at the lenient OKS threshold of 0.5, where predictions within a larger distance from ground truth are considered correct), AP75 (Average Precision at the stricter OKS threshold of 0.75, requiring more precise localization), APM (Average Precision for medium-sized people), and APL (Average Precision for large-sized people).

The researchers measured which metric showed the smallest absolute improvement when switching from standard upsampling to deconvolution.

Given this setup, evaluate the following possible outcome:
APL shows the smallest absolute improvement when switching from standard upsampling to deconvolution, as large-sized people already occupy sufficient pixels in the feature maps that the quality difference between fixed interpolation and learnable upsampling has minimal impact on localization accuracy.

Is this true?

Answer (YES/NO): NO